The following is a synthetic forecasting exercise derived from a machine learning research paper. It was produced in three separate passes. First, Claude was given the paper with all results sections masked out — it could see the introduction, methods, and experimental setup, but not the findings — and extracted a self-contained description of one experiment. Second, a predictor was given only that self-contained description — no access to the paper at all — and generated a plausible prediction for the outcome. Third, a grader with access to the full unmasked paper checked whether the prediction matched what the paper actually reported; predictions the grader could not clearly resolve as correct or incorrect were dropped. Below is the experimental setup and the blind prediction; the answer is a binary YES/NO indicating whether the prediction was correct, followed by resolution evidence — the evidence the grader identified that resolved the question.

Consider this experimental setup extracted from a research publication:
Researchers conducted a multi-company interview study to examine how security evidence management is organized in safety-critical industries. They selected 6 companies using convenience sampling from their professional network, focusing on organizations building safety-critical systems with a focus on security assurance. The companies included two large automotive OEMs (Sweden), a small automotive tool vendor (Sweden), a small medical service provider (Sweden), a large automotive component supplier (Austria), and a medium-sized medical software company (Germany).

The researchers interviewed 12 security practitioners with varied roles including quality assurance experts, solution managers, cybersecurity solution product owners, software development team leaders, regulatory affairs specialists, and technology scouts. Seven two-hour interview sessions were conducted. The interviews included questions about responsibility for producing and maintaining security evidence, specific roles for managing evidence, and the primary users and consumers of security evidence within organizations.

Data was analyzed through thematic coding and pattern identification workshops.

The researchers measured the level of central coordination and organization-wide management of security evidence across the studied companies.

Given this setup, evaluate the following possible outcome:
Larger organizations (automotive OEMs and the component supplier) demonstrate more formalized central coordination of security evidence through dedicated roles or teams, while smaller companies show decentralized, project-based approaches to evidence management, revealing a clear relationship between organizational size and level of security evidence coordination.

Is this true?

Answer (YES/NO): NO